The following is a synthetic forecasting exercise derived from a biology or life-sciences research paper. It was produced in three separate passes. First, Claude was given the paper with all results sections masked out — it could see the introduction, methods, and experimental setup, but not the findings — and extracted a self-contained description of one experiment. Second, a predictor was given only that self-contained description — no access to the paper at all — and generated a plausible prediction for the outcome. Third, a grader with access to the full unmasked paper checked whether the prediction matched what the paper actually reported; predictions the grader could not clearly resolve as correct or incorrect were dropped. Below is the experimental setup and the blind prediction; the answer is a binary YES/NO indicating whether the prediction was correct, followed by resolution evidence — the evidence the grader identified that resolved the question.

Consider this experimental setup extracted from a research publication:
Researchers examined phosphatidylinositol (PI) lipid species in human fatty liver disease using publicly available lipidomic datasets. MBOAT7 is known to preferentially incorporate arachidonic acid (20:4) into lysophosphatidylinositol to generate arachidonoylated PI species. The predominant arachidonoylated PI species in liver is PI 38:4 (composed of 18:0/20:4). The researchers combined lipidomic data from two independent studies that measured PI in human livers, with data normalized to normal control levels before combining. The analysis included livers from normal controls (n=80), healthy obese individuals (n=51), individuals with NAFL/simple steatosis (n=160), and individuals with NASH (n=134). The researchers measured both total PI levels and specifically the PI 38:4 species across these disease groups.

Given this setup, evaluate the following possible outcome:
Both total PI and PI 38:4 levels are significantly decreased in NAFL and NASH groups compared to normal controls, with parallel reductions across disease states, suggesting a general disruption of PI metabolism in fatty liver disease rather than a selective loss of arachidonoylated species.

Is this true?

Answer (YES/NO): NO